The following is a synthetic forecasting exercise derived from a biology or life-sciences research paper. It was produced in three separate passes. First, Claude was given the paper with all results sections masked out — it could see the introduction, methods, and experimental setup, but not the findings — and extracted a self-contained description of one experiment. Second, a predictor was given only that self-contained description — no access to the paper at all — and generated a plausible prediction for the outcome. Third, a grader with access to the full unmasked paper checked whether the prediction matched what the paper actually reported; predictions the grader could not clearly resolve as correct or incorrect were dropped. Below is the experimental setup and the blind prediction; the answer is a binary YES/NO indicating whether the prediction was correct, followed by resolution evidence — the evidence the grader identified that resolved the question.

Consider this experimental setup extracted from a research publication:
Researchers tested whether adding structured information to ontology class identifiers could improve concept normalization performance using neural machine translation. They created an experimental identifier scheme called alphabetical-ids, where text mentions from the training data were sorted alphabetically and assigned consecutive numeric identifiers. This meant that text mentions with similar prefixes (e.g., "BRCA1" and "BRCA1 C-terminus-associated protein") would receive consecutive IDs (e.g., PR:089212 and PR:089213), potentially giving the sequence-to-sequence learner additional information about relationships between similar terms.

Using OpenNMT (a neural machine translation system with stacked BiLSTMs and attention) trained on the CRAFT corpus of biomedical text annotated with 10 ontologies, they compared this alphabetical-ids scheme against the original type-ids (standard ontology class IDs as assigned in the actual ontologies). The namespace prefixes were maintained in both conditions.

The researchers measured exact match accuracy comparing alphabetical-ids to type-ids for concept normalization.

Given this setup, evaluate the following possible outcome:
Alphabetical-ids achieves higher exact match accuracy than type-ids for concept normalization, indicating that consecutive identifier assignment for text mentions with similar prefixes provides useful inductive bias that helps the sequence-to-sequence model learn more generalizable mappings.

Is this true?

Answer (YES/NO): NO